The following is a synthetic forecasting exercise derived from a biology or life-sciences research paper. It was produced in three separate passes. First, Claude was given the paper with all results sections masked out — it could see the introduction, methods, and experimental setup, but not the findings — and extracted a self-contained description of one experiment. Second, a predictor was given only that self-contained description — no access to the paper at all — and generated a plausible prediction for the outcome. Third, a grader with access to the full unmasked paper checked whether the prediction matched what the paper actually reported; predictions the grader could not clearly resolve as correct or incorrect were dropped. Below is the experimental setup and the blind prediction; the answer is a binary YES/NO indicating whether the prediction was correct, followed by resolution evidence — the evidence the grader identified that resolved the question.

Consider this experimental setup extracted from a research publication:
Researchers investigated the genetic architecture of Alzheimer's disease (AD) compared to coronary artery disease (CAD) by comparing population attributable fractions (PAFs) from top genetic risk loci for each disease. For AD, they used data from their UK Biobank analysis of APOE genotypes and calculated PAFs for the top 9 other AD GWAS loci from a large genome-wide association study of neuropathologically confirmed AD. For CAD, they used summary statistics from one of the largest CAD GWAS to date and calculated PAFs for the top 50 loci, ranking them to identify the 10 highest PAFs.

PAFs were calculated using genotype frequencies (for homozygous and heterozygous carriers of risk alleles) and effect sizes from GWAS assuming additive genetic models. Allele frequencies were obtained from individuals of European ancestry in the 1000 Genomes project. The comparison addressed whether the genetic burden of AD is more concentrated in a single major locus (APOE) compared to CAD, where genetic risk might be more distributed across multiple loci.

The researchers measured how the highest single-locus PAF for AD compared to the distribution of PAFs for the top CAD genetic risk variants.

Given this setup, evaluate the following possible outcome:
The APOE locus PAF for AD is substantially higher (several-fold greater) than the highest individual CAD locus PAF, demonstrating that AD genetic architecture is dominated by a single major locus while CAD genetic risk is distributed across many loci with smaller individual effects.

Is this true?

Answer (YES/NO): YES